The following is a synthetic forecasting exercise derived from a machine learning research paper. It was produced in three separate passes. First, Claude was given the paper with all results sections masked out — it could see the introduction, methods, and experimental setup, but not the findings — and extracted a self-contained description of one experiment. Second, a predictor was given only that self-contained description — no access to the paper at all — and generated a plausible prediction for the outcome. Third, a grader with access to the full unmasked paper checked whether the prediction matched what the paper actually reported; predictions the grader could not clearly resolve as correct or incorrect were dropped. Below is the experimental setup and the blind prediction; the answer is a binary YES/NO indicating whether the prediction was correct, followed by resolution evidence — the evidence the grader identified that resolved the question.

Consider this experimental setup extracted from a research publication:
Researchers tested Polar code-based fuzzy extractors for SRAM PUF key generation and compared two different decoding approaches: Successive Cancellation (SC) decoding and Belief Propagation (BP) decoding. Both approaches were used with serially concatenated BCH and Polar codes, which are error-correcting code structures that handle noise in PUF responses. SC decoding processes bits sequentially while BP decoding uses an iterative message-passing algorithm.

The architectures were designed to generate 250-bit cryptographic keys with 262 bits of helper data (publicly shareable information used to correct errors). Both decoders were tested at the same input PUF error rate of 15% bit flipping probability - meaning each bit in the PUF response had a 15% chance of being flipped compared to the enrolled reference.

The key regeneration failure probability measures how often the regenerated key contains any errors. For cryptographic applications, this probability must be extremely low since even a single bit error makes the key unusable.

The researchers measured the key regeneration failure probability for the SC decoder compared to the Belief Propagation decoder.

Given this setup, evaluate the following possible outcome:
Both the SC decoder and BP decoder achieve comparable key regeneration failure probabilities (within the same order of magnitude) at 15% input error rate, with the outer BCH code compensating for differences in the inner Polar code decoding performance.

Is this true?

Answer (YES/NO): NO